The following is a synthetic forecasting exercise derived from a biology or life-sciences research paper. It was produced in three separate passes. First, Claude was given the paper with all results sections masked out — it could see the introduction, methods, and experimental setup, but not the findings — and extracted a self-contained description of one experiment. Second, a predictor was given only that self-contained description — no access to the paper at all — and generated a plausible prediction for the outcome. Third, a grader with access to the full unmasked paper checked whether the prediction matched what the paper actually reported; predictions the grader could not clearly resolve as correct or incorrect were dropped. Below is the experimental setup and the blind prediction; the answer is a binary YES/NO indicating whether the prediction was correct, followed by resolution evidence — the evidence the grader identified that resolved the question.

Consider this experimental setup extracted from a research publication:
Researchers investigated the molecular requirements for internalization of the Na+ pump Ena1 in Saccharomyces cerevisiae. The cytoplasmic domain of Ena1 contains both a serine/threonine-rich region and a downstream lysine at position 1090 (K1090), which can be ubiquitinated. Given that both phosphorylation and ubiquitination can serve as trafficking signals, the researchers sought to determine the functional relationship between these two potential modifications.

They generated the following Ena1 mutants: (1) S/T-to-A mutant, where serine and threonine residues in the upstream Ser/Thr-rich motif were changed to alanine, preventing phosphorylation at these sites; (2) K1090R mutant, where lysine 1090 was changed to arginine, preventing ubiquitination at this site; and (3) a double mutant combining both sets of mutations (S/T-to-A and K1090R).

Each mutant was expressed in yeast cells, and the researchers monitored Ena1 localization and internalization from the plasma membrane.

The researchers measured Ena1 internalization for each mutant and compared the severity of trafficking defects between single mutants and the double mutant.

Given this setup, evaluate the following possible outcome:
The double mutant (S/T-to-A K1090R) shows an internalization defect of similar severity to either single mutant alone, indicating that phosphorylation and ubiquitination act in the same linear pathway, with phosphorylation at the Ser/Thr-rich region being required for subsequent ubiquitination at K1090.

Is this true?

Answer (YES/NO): NO